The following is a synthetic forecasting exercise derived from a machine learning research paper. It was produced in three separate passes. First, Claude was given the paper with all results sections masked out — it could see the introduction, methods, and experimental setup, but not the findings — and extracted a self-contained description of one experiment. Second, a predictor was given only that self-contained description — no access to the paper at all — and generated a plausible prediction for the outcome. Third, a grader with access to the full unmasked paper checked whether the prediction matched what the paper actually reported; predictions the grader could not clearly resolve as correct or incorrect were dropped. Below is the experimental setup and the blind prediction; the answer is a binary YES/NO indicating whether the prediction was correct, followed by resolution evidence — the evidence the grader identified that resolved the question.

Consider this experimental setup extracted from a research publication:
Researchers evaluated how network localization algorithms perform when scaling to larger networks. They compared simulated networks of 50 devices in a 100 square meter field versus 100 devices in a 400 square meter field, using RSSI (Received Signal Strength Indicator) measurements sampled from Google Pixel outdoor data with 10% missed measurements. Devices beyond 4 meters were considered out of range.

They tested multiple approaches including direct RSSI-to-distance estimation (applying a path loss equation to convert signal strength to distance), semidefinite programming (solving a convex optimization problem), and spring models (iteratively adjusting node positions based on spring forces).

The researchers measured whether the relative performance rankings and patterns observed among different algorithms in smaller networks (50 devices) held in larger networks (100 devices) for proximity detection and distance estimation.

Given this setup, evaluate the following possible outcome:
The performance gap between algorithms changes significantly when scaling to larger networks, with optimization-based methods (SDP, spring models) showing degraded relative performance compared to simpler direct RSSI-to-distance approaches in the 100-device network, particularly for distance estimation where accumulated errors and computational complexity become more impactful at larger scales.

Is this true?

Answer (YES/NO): NO